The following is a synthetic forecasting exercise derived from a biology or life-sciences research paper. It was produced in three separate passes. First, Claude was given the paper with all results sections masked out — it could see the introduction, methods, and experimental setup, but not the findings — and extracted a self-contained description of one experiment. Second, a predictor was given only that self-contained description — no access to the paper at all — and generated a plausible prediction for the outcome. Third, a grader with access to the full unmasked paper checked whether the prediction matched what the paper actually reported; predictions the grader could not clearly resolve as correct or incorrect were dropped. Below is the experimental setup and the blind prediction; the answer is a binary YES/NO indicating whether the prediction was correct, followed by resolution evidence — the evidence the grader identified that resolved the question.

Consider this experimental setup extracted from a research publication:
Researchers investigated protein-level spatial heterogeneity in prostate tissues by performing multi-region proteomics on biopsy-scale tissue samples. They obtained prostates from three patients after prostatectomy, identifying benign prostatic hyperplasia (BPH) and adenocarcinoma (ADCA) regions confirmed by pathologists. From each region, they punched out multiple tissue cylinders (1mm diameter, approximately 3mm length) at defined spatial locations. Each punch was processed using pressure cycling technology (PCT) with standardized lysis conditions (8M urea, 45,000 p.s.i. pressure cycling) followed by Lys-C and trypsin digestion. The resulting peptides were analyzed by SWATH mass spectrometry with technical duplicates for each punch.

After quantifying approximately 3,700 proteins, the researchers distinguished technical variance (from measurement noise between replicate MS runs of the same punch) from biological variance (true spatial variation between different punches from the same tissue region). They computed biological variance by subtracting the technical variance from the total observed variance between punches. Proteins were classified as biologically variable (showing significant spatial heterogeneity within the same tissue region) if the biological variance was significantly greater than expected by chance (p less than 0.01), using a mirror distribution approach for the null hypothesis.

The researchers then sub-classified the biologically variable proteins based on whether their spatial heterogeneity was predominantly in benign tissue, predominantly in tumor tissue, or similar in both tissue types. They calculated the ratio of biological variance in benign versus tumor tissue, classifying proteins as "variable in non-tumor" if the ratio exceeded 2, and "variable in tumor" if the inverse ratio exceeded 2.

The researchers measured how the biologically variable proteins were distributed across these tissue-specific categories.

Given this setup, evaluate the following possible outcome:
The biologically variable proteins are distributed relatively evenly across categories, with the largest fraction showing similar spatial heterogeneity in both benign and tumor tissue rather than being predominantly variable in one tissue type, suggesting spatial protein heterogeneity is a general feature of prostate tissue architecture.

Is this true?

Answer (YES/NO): NO